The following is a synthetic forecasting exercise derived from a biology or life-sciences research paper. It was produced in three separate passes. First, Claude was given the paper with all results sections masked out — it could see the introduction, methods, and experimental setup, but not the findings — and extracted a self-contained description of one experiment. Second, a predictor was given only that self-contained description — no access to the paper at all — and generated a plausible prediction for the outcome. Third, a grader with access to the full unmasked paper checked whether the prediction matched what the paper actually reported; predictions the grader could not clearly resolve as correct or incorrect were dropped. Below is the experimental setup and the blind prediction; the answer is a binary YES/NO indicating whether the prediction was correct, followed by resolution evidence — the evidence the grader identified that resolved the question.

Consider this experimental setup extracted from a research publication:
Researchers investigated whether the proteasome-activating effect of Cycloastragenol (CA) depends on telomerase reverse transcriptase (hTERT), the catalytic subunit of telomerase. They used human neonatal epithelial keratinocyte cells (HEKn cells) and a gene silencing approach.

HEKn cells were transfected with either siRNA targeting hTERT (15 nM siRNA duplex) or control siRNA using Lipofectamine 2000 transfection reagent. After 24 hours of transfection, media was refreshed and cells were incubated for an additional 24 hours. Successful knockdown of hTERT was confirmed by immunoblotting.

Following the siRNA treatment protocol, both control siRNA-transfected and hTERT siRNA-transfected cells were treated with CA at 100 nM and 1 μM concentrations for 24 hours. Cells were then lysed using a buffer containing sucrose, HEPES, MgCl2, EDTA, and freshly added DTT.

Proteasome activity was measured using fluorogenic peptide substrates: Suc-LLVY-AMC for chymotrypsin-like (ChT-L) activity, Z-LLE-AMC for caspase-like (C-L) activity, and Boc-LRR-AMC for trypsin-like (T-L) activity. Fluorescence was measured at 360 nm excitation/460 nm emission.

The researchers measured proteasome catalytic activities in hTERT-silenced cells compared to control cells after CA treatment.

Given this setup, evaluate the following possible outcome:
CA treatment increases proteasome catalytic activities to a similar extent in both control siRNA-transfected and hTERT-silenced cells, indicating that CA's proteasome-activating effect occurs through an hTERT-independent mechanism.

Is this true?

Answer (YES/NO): NO